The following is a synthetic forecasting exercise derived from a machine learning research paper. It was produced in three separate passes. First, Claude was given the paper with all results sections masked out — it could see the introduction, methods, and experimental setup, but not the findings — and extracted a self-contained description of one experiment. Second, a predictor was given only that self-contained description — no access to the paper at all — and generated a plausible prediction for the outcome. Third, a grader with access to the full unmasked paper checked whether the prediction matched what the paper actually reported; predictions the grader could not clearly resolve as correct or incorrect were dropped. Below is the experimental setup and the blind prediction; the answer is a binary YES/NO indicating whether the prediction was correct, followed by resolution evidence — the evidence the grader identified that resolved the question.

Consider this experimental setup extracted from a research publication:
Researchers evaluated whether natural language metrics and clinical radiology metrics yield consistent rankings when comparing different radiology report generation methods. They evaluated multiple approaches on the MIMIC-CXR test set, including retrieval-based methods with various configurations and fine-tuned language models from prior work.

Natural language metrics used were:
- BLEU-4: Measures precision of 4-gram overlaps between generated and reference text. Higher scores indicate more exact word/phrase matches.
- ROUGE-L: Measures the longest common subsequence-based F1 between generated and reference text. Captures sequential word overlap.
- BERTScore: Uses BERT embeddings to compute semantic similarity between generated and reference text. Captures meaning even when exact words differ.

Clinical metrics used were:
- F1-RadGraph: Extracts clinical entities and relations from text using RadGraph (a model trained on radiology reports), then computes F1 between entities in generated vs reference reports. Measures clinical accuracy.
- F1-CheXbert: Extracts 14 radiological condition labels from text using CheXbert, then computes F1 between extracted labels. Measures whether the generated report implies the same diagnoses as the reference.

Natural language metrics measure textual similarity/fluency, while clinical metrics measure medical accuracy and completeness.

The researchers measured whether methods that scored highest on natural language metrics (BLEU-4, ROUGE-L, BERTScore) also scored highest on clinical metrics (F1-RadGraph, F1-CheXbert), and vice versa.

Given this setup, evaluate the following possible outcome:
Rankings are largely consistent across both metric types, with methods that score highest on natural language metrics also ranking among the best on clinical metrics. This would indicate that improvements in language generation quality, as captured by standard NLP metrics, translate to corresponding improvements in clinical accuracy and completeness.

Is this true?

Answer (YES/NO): NO